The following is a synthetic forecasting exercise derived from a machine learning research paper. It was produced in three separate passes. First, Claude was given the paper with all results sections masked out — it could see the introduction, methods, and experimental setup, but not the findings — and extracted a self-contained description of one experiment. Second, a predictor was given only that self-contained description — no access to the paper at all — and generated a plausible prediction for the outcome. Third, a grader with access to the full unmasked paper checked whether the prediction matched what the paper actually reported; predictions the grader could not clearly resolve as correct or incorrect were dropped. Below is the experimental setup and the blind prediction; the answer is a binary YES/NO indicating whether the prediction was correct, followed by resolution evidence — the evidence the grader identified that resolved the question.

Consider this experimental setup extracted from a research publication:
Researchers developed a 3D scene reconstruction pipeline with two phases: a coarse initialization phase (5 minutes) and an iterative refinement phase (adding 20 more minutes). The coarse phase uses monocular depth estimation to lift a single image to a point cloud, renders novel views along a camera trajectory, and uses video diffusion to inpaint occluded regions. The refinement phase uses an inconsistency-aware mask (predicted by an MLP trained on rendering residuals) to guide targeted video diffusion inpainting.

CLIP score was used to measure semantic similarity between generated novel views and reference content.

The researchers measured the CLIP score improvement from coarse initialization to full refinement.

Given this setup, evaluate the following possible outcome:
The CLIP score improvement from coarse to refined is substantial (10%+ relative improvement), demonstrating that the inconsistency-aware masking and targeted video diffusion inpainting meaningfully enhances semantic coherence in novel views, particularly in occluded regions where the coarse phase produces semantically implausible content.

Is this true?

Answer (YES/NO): NO